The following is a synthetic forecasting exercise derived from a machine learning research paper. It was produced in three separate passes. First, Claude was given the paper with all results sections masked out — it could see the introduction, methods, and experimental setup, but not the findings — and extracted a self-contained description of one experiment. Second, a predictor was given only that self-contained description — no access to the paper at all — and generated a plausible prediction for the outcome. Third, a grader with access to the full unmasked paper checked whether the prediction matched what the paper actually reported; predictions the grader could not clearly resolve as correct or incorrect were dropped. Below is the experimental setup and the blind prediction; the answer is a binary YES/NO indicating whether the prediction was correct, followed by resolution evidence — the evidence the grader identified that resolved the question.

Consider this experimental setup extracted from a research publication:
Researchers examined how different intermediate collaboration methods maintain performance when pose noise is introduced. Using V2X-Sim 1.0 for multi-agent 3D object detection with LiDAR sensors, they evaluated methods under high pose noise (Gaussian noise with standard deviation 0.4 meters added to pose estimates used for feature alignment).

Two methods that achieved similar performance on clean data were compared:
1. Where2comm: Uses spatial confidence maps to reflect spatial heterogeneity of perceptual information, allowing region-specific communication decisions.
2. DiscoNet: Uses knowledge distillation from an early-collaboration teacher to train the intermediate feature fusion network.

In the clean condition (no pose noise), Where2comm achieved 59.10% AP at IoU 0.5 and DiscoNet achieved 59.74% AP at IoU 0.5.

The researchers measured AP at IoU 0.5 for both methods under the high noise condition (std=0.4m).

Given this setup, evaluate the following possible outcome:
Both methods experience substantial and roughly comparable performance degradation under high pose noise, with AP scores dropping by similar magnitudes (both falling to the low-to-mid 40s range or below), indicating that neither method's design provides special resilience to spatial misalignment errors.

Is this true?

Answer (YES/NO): NO